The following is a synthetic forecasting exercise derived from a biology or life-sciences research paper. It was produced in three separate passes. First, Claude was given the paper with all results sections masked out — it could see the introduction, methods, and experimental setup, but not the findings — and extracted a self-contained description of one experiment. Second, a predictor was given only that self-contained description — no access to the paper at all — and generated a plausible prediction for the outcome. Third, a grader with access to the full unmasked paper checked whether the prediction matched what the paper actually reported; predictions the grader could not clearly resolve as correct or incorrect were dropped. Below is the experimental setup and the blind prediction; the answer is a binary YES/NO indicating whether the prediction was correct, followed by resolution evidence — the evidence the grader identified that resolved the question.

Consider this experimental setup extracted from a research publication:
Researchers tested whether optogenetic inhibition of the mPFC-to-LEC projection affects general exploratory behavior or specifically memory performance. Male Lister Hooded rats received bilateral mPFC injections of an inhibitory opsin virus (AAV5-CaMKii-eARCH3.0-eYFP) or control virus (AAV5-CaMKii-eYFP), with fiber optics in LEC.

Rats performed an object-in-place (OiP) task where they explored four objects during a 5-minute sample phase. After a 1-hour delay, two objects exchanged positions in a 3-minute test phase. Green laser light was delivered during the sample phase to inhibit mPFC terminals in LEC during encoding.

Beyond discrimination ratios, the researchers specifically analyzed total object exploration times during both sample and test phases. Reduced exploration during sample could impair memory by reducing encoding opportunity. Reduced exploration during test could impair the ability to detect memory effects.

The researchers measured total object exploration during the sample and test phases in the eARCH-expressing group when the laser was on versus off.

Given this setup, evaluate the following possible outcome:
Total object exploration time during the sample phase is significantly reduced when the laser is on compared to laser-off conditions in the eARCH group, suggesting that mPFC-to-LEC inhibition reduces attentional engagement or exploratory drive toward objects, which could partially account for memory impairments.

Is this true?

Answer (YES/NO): NO